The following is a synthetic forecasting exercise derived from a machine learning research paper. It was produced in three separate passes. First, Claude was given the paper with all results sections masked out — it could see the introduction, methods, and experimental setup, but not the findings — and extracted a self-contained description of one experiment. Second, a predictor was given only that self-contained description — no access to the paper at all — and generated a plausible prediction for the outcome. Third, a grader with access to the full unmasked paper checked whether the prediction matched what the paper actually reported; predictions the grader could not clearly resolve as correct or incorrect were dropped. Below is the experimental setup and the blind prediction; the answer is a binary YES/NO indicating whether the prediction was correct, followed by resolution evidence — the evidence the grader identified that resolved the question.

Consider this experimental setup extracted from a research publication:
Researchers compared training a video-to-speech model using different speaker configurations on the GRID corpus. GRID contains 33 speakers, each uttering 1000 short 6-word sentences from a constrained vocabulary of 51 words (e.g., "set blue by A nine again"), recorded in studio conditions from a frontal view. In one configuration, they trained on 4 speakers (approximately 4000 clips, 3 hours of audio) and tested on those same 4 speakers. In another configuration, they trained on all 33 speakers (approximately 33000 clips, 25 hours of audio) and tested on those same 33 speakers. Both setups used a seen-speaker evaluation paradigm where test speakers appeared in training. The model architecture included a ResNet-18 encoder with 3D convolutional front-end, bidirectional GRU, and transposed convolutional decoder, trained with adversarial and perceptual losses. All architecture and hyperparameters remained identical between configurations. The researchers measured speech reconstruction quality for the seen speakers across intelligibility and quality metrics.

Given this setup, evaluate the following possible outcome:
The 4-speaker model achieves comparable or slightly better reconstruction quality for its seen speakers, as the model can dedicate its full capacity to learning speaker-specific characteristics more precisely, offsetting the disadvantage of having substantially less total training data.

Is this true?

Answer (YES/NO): YES